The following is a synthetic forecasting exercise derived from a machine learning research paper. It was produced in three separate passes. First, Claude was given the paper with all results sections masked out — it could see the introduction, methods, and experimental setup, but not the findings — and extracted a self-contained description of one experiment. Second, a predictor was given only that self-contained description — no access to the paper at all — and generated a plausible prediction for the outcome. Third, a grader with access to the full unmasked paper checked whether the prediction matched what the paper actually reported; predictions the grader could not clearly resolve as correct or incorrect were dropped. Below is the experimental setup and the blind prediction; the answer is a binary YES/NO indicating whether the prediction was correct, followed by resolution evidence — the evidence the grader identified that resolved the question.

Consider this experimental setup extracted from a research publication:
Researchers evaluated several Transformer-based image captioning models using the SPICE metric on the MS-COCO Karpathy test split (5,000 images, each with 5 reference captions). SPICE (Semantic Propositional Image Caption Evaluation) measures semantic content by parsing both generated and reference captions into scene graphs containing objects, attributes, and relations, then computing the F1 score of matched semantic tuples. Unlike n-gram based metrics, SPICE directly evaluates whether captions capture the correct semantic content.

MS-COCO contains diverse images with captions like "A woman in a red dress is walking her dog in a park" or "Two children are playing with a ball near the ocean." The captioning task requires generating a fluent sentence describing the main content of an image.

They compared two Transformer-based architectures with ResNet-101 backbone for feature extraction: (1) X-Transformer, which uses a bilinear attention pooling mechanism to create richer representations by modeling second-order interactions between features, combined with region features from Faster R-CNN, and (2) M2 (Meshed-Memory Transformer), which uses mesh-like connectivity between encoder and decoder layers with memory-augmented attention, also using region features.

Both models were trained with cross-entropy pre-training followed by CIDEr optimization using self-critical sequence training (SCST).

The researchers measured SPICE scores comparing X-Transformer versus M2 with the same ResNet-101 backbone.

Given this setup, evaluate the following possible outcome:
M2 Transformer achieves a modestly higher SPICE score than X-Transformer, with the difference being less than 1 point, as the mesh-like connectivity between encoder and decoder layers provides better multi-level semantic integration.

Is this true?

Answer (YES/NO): NO